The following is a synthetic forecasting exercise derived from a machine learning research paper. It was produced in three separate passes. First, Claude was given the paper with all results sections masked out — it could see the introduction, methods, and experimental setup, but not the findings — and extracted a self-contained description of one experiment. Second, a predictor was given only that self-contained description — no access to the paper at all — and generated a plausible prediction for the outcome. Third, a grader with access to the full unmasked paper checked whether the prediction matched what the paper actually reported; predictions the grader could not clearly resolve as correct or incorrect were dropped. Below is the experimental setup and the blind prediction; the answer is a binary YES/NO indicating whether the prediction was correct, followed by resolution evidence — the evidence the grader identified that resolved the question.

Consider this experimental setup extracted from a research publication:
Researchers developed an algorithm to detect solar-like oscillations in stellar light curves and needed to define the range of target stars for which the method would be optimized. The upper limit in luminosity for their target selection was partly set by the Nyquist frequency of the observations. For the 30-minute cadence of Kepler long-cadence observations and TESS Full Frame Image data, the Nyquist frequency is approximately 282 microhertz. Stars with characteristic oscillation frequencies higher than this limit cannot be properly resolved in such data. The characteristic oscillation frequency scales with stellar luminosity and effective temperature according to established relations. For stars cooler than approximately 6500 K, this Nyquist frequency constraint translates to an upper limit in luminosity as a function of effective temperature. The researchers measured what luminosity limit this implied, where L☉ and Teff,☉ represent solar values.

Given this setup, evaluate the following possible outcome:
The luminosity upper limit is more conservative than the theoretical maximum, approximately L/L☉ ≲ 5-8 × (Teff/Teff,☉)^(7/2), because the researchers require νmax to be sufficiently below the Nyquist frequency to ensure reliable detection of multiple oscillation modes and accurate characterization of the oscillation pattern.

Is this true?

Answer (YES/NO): NO